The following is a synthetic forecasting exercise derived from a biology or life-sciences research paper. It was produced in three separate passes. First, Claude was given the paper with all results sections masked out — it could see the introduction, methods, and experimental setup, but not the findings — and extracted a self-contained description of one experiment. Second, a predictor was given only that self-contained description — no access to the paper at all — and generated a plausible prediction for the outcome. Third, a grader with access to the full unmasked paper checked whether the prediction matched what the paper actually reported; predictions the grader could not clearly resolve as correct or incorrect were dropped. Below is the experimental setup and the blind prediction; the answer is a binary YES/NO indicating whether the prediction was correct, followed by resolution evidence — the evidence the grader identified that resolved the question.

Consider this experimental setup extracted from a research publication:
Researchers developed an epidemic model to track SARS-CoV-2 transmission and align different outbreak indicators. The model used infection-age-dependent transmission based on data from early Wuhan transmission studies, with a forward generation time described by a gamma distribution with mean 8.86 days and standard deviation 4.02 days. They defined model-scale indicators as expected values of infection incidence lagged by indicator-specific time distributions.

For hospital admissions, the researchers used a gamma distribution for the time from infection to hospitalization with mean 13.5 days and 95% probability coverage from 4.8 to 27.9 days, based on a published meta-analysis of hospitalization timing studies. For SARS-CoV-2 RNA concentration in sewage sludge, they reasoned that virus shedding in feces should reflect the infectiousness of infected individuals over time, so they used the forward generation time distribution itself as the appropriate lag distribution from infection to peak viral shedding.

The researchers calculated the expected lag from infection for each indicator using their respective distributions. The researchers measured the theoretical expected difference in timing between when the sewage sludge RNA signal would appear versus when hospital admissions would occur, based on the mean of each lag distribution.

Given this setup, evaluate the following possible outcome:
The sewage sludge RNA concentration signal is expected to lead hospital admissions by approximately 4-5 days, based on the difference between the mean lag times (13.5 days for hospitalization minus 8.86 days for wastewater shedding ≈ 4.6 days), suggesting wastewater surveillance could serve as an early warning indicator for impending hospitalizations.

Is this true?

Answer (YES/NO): YES